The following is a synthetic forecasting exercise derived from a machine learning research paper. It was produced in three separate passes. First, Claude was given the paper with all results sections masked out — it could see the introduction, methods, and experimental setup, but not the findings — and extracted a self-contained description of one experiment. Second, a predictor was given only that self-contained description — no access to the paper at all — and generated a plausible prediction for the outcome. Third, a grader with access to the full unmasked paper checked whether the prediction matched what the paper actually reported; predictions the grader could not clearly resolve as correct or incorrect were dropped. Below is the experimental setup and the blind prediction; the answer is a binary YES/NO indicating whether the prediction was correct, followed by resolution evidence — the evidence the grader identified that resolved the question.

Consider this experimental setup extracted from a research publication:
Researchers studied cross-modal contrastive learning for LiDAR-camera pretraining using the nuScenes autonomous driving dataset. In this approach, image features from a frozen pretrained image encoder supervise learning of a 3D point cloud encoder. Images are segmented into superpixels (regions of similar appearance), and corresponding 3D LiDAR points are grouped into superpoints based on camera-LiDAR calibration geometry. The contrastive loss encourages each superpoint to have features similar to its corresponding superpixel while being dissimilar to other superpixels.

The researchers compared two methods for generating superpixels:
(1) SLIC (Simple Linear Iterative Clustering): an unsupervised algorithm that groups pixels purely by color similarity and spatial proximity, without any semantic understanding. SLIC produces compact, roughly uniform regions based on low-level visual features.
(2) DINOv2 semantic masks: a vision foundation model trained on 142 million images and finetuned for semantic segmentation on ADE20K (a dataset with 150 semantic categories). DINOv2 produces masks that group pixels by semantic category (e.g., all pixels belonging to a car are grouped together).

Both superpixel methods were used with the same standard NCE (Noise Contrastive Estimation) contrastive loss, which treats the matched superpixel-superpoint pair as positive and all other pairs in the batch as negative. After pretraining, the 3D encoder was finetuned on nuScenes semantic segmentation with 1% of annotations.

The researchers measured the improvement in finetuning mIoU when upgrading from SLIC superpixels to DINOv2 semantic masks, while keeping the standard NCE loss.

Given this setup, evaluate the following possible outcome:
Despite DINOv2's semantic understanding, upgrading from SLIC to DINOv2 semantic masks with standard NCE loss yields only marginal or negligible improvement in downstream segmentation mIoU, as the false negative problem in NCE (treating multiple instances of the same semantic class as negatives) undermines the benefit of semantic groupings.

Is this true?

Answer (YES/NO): YES